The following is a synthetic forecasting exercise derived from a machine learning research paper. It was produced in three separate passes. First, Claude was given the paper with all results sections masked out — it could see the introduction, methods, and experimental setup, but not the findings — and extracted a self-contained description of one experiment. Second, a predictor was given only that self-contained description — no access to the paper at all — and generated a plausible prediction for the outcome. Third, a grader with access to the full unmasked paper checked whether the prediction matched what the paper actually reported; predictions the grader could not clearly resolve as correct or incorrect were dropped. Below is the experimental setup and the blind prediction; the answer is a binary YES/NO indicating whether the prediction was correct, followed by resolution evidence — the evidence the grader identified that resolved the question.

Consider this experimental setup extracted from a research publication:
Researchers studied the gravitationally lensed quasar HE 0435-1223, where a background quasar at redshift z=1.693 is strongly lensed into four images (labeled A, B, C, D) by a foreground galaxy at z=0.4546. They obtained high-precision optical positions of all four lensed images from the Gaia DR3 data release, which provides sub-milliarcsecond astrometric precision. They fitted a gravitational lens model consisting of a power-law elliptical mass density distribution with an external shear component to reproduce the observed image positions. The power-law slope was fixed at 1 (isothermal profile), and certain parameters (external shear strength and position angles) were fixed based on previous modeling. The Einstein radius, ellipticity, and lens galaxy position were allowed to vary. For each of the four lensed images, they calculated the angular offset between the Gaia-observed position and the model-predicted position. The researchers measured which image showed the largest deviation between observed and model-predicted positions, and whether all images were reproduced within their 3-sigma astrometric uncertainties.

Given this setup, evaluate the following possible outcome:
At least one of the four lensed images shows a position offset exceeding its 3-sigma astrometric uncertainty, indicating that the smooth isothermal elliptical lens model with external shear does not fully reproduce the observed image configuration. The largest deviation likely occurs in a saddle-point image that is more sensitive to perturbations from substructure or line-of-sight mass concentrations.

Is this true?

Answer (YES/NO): YES